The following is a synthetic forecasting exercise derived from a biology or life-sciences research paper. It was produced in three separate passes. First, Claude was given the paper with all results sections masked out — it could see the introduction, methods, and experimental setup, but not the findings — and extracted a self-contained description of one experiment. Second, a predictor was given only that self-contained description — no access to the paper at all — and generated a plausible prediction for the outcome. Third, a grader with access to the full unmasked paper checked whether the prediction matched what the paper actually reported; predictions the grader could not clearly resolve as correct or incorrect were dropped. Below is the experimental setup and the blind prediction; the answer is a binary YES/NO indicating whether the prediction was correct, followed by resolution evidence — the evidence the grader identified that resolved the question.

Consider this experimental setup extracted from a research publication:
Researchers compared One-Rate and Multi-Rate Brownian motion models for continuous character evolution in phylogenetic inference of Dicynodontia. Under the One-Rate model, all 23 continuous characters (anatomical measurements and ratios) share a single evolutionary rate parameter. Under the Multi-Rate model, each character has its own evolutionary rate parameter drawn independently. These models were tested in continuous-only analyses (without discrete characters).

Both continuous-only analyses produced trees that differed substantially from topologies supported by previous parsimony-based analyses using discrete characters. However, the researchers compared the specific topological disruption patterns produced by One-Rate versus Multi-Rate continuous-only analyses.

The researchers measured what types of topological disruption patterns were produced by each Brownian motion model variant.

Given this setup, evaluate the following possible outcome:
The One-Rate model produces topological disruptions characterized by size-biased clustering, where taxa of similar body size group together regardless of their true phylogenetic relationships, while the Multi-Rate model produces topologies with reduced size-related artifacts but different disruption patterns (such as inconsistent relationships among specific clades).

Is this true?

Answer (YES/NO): NO